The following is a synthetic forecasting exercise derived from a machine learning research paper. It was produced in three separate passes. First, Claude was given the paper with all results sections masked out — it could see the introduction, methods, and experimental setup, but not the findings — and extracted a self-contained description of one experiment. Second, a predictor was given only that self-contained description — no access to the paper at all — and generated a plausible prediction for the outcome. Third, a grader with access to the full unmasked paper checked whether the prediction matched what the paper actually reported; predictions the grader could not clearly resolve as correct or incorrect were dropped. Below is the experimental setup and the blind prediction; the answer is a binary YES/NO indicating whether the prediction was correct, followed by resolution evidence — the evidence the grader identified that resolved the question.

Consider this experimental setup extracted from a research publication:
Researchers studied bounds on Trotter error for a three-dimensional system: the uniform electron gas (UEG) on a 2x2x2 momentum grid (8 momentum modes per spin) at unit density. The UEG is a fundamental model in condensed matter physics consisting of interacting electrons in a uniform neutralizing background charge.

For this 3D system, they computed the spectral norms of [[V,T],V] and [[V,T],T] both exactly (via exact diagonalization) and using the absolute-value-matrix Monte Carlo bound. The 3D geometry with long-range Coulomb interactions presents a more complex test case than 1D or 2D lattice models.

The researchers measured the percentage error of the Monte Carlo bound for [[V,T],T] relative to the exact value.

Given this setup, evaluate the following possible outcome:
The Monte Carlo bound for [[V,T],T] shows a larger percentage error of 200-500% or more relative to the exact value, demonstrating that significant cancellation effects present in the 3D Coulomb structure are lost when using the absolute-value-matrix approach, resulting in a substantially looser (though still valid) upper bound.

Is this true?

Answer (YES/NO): NO